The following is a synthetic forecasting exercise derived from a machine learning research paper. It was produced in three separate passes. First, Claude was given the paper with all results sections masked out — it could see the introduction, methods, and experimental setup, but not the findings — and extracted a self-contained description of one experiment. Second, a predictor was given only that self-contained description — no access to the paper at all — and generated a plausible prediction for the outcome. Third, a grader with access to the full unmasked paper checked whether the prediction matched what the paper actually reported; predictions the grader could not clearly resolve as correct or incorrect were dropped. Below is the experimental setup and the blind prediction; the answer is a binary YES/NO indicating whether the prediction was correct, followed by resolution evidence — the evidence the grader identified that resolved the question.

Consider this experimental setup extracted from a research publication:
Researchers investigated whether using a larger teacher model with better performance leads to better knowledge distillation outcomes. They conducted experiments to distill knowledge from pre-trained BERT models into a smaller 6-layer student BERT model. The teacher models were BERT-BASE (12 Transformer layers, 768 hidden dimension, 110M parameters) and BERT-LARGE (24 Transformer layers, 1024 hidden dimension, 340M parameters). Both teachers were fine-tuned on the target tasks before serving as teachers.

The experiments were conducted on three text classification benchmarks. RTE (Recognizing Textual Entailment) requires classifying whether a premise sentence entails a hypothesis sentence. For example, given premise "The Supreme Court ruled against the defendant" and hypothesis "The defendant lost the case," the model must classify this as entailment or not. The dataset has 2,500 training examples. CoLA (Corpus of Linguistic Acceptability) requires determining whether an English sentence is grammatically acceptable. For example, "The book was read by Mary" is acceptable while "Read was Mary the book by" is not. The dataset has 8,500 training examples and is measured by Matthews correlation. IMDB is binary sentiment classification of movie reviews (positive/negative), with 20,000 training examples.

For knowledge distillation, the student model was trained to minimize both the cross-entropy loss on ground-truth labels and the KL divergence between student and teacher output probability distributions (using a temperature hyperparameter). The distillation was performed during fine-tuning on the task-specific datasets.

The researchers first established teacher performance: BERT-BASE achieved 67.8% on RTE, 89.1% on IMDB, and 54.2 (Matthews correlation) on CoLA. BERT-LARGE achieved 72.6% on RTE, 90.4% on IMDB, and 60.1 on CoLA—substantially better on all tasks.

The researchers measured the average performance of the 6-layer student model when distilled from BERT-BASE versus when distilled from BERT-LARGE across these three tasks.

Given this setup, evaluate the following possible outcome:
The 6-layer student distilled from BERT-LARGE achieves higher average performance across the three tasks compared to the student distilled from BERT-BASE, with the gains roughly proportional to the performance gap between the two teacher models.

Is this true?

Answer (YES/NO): NO